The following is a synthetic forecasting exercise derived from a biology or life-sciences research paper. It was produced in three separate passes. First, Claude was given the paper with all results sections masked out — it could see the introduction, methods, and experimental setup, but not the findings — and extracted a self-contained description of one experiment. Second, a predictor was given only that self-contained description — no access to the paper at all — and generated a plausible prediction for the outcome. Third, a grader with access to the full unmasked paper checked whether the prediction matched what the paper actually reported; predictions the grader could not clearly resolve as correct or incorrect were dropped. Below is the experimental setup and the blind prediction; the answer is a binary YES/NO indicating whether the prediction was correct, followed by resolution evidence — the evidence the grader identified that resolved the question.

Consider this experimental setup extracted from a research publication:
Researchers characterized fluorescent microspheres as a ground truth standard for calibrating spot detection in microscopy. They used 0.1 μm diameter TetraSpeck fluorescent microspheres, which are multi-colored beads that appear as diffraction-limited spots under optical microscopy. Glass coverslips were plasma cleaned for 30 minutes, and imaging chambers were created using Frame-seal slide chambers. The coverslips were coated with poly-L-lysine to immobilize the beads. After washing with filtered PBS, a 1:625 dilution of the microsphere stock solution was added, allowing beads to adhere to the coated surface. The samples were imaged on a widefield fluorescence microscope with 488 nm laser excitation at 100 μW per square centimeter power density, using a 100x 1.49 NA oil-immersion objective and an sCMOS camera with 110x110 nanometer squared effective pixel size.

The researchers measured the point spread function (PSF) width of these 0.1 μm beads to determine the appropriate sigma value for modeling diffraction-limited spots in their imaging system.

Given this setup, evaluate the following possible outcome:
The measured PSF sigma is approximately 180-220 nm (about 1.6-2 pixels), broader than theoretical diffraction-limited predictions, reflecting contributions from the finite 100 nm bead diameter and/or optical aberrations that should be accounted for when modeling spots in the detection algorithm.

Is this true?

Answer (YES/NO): NO